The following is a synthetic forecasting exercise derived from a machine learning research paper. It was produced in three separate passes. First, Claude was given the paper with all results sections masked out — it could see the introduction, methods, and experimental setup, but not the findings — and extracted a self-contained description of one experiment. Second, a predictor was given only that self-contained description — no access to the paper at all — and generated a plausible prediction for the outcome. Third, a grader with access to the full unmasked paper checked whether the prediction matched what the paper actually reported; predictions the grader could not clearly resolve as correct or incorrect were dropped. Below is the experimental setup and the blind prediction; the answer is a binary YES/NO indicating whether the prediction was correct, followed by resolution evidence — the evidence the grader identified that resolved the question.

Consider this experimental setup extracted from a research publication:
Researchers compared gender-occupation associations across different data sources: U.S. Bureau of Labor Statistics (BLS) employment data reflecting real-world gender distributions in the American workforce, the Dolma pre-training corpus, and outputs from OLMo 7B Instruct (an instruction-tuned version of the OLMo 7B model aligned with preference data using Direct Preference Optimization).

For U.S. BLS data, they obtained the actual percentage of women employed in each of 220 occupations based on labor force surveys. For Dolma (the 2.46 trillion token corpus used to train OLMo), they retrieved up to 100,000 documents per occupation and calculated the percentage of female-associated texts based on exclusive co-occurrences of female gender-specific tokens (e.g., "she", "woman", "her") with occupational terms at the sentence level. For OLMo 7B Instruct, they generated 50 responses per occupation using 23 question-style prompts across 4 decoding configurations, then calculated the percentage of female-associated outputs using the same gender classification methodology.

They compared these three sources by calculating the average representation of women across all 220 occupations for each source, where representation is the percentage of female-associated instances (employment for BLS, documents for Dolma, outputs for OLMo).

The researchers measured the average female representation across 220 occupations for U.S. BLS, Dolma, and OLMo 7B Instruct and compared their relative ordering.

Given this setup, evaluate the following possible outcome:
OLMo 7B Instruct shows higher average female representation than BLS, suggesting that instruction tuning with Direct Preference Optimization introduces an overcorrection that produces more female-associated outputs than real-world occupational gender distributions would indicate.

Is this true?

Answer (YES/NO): YES